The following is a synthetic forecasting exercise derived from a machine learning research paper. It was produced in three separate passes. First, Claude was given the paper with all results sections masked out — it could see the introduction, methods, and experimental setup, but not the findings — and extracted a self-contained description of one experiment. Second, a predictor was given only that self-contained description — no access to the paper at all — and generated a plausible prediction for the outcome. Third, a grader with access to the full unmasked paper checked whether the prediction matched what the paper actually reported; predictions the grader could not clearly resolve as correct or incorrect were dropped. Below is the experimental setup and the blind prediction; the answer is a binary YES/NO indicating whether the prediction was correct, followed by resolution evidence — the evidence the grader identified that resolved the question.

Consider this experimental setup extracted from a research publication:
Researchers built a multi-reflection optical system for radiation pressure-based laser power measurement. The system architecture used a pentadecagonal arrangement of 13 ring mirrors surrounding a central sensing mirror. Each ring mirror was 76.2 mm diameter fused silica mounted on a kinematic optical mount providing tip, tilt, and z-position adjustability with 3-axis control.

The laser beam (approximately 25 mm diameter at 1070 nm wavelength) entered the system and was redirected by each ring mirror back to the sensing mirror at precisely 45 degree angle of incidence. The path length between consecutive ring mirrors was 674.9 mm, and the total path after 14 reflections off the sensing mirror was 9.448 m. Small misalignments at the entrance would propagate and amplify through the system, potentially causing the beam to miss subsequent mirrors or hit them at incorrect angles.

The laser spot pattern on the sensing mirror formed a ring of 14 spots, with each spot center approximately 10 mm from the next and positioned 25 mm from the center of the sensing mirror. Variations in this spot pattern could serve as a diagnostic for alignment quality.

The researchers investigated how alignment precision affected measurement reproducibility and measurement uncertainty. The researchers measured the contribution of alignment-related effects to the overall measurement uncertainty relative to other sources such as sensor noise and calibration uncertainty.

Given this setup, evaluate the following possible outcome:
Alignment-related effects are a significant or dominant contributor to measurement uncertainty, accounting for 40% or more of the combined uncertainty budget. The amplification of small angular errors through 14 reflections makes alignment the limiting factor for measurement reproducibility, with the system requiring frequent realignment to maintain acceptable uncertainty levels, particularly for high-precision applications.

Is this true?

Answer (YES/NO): NO